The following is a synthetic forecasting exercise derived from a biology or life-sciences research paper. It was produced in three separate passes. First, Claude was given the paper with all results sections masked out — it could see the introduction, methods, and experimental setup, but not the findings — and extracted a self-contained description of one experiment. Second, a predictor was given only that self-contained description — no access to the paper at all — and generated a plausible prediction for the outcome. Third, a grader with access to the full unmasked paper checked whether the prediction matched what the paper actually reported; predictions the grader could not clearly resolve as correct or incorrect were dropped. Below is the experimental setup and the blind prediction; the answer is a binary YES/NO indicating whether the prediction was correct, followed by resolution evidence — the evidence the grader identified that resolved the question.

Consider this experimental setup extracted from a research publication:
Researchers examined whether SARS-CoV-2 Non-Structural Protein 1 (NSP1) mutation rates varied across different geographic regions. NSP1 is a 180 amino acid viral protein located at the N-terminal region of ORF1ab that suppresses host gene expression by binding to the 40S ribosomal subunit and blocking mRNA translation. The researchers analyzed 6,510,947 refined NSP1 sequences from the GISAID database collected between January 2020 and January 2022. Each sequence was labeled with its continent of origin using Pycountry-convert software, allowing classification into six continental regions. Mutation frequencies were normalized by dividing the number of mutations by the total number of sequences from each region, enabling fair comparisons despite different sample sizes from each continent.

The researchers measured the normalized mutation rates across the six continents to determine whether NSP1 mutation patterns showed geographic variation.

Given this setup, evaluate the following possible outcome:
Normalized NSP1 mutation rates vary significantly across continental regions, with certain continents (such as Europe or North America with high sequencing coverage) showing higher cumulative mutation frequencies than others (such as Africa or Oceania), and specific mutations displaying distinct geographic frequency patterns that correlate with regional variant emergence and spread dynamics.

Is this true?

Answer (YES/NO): YES